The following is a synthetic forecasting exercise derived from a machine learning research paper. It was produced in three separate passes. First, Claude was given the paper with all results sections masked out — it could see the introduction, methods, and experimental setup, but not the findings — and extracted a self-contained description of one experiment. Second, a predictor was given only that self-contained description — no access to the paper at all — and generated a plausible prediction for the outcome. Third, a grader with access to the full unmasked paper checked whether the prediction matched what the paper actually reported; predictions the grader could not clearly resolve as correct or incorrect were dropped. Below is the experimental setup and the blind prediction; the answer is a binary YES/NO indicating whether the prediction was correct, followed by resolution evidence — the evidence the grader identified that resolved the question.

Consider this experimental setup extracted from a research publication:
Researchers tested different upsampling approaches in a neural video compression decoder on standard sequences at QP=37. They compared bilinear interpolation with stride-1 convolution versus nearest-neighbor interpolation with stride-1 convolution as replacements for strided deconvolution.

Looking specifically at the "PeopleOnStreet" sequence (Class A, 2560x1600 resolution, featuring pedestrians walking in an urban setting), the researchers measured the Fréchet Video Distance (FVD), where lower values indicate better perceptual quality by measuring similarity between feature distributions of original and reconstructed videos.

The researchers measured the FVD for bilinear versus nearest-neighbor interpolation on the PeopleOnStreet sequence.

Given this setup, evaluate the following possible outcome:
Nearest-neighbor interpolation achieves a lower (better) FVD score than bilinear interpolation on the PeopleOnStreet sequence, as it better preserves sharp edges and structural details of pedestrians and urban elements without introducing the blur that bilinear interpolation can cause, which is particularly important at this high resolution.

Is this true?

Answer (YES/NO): YES